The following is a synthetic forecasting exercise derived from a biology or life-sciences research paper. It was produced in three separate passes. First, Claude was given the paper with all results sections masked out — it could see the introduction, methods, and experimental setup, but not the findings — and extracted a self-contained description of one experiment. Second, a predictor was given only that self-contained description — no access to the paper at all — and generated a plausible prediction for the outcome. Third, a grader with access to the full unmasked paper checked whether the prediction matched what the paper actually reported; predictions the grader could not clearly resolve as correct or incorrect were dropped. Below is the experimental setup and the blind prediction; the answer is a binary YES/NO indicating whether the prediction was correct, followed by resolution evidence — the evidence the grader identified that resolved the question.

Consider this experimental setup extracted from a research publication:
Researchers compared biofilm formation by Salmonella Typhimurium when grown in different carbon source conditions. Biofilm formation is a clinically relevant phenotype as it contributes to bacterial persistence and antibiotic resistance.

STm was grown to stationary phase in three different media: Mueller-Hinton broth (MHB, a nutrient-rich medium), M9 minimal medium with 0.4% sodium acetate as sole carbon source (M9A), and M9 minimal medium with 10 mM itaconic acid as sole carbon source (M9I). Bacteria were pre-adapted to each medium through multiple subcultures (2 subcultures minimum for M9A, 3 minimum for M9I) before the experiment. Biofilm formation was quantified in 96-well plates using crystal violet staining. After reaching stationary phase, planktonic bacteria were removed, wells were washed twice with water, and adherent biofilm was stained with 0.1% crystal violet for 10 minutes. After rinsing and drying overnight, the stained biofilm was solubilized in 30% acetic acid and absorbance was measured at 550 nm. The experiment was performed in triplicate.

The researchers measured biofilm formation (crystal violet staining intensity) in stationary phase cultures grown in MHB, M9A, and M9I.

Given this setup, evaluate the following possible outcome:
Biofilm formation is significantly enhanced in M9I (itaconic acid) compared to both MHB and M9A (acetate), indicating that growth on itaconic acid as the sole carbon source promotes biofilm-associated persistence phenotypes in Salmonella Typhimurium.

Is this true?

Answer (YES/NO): NO